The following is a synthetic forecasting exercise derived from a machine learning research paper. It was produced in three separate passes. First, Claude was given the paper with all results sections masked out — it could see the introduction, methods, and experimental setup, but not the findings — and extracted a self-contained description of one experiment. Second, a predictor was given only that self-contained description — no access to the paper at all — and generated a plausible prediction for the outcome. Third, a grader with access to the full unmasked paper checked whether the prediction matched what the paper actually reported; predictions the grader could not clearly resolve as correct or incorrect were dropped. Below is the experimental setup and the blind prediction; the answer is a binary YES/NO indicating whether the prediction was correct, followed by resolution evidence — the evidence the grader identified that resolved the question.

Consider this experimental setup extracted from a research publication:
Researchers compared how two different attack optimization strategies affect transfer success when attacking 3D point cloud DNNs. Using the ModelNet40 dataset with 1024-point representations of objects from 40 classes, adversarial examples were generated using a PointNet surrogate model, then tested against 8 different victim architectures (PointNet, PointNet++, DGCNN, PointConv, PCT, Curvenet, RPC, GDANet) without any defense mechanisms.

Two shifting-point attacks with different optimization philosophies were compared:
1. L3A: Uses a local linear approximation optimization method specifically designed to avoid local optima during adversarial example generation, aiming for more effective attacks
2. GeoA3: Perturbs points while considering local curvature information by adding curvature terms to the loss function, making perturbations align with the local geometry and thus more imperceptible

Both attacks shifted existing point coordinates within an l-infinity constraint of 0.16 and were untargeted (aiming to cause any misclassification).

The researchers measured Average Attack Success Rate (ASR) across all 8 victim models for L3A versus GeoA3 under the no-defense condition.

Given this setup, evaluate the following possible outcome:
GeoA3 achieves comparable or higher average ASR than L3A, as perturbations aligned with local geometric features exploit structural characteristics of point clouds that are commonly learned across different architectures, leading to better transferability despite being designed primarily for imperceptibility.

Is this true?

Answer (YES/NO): NO